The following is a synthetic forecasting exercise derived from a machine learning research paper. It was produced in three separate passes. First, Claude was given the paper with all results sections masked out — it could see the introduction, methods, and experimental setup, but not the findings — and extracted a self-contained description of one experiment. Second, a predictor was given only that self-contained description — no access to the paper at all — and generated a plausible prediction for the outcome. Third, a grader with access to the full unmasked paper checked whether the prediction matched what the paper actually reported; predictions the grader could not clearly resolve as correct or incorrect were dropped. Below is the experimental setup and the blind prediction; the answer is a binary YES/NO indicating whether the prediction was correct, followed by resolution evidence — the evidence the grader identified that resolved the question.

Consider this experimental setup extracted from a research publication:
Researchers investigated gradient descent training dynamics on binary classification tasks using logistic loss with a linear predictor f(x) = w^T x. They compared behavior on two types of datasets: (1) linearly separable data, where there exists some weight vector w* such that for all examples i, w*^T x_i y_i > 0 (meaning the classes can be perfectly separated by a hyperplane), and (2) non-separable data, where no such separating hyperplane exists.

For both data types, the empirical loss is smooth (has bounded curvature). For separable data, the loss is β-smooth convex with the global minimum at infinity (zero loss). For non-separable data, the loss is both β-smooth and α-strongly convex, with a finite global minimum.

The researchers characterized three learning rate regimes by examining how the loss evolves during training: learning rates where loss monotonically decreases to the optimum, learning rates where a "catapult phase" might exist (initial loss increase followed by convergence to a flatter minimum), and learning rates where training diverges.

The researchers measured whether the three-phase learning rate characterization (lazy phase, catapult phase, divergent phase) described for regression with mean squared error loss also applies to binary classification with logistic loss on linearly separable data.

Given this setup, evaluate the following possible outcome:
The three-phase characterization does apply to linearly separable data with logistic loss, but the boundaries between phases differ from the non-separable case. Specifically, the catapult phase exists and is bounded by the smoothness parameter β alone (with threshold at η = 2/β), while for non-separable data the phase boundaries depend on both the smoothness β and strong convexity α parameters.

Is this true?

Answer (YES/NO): NO